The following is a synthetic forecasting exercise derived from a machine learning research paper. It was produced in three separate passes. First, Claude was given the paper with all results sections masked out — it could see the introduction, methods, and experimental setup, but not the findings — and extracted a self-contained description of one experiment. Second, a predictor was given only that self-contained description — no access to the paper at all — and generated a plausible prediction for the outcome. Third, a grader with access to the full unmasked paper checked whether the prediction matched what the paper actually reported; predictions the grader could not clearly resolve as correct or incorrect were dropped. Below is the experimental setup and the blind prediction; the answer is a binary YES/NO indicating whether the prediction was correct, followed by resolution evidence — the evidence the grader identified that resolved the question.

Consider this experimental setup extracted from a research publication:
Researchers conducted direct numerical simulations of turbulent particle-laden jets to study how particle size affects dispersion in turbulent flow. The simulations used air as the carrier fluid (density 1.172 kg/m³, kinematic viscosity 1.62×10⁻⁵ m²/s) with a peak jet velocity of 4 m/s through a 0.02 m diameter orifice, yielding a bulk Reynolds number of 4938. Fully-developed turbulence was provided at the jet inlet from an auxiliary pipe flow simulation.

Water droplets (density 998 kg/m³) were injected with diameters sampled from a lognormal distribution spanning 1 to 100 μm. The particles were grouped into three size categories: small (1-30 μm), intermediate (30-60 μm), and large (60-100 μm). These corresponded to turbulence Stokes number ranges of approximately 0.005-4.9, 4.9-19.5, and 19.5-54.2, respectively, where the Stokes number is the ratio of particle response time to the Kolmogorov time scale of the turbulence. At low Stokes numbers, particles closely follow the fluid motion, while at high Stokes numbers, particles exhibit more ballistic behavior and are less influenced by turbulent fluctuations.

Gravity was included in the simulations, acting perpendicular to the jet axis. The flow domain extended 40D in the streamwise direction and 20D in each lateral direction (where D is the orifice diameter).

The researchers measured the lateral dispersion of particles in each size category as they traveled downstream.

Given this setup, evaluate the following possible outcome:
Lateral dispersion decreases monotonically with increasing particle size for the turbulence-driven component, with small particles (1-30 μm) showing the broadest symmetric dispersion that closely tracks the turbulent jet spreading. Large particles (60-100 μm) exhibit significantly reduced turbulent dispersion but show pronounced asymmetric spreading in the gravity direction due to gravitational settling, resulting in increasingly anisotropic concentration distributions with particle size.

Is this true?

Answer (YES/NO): NO